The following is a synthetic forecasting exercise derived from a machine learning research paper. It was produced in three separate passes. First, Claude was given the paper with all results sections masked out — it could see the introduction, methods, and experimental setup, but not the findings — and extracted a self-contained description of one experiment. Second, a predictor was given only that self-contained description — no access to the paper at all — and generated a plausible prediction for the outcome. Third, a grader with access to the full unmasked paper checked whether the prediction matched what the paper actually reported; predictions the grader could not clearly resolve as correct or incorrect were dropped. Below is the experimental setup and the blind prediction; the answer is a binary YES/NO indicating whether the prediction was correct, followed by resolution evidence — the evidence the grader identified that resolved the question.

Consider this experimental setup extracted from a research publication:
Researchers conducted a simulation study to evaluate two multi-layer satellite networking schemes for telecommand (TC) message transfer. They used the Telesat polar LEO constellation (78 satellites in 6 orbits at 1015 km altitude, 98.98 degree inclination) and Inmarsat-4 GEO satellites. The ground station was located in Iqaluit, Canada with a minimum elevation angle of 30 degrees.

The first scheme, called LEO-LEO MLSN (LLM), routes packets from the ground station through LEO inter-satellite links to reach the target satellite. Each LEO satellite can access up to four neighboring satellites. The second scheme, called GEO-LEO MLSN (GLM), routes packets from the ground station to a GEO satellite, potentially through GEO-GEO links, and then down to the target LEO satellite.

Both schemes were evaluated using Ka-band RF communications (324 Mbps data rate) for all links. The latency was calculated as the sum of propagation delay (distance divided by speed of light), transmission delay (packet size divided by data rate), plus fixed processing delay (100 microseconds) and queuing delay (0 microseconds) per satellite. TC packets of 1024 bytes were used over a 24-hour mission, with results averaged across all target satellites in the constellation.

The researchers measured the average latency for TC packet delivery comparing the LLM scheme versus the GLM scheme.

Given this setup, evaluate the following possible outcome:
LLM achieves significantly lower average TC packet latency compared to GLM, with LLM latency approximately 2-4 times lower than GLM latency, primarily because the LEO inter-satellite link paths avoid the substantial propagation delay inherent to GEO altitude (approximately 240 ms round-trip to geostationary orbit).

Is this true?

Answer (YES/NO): NO